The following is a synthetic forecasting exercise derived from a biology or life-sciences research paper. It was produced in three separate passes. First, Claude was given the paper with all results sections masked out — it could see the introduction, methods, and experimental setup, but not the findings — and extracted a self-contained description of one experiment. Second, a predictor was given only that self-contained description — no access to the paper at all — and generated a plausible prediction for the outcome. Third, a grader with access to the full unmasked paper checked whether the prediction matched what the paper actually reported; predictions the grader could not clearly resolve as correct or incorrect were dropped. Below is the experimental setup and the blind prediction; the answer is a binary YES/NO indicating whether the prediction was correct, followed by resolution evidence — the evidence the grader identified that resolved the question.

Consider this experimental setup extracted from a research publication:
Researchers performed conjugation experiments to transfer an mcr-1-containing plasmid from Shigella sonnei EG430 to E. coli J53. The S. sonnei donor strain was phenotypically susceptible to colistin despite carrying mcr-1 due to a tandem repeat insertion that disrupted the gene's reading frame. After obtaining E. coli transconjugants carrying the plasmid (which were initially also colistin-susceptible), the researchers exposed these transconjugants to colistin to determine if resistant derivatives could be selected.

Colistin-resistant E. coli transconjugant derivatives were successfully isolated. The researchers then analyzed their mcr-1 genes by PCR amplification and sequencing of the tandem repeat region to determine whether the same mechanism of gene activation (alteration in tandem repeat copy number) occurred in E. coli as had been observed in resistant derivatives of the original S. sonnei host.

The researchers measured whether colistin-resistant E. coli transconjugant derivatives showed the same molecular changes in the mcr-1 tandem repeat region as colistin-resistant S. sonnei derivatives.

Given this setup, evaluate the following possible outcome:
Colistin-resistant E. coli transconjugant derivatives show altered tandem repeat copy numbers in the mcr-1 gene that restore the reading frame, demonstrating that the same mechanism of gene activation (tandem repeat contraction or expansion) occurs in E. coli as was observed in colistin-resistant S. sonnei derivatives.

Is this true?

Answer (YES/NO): YES